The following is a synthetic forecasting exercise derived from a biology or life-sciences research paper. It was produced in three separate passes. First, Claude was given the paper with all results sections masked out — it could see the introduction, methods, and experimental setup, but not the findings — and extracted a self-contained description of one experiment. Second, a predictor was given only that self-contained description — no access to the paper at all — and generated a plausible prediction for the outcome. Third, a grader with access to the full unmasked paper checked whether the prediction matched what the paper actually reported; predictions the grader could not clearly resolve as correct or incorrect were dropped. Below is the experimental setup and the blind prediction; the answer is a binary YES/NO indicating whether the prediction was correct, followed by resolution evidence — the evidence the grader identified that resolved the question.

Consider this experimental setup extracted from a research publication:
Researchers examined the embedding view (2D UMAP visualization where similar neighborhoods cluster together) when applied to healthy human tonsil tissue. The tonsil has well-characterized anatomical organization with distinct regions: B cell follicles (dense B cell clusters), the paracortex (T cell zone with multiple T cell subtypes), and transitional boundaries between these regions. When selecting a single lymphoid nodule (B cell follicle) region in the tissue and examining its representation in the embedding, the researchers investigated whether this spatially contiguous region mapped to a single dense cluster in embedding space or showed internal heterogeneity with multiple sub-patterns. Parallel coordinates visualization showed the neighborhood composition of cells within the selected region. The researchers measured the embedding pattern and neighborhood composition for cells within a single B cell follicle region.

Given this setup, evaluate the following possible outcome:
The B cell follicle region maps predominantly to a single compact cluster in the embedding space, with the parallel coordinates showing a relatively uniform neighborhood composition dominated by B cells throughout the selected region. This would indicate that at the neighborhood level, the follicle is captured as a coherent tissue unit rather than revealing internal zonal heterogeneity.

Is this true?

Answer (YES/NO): NO